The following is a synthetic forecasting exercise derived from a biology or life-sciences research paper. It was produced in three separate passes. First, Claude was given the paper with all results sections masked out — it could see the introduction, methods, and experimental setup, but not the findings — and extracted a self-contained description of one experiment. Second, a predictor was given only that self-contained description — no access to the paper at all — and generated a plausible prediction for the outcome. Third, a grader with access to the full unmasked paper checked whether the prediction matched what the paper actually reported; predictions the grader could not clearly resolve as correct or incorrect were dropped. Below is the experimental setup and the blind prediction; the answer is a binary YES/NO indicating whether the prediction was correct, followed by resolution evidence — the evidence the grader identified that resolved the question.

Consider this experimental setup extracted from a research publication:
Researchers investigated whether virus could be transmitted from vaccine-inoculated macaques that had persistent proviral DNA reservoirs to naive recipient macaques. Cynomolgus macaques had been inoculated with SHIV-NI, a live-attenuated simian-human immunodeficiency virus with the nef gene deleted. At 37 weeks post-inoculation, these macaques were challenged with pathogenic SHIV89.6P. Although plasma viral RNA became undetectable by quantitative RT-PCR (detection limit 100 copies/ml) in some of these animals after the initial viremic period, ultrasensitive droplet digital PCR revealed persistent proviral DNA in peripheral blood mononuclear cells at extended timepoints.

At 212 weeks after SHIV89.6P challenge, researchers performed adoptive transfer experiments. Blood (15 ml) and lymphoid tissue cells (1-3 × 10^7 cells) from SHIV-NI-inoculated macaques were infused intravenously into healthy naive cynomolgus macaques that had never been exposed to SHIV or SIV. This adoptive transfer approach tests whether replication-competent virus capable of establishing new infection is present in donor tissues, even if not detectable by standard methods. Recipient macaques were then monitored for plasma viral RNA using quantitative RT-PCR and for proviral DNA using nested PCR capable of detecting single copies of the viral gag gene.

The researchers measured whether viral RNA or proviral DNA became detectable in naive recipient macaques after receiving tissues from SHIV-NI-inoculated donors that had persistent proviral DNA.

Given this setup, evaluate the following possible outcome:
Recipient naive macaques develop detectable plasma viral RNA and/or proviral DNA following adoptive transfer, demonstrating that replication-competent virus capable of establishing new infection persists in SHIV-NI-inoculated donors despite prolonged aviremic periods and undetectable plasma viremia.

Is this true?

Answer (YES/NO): YES